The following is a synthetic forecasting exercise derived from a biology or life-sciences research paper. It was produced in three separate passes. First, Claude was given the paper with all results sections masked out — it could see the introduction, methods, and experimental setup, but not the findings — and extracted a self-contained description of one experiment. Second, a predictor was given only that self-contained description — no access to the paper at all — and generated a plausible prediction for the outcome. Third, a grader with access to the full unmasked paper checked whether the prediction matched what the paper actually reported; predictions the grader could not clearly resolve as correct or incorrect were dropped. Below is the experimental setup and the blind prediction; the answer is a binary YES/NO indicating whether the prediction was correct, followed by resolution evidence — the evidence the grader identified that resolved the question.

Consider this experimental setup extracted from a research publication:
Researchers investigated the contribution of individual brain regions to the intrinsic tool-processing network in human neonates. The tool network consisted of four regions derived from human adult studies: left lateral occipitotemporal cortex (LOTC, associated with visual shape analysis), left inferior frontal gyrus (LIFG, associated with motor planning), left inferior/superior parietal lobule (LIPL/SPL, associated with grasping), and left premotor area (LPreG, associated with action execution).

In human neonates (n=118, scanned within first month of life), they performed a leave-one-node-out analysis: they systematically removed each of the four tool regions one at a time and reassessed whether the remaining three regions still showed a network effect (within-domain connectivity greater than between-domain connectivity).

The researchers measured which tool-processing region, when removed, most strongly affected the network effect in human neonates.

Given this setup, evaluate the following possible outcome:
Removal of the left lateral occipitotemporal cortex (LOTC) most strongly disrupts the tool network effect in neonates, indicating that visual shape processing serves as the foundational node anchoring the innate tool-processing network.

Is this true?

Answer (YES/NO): NO